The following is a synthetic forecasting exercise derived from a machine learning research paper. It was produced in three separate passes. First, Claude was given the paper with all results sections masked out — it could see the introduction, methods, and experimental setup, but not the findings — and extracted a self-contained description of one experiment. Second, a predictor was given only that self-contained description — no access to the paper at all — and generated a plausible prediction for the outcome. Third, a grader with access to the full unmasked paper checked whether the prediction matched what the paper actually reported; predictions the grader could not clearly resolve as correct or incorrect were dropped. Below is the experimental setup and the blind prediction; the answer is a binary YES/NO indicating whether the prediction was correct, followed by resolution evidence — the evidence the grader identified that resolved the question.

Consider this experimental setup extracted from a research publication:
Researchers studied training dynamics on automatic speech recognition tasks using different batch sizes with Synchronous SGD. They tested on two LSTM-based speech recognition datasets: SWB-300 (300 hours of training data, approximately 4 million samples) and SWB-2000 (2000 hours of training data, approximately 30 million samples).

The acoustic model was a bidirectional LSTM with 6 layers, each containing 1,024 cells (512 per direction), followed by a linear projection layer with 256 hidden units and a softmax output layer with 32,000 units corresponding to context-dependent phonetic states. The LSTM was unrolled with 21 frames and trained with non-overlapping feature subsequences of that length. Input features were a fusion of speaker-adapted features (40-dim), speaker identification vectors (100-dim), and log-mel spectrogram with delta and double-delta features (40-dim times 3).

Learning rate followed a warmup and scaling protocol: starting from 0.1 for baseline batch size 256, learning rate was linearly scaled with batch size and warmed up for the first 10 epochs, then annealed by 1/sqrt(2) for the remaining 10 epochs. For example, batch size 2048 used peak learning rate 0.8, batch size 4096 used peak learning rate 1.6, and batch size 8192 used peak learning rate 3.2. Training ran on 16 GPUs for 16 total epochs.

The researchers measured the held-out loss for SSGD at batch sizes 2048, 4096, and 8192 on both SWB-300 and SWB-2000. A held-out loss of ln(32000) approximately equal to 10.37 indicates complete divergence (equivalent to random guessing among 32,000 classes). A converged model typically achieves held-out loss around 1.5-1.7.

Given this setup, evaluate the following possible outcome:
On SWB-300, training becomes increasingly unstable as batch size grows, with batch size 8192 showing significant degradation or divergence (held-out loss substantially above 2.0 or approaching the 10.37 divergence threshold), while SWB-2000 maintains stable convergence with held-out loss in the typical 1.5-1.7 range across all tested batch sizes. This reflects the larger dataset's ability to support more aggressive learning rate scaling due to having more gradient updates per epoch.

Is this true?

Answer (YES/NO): NO